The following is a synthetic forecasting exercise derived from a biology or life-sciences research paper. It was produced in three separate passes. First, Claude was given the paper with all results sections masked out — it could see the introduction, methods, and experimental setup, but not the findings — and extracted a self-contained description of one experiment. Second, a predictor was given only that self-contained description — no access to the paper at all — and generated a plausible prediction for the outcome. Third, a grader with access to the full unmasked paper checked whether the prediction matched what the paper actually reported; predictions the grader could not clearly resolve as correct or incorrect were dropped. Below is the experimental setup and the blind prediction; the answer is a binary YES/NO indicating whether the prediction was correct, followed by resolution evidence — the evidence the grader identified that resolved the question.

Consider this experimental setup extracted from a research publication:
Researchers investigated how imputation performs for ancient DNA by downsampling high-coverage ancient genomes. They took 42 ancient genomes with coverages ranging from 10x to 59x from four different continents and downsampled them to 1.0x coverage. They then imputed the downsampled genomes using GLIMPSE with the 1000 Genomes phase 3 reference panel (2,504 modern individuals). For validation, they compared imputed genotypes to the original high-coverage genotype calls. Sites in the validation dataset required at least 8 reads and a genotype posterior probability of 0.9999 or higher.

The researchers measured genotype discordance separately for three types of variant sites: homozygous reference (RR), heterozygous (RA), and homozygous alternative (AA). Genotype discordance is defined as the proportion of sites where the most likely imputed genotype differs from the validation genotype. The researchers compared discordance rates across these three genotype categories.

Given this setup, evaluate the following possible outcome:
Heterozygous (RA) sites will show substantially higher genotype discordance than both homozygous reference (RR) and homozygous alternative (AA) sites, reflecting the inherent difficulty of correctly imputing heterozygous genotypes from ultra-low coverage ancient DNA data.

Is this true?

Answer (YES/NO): YES